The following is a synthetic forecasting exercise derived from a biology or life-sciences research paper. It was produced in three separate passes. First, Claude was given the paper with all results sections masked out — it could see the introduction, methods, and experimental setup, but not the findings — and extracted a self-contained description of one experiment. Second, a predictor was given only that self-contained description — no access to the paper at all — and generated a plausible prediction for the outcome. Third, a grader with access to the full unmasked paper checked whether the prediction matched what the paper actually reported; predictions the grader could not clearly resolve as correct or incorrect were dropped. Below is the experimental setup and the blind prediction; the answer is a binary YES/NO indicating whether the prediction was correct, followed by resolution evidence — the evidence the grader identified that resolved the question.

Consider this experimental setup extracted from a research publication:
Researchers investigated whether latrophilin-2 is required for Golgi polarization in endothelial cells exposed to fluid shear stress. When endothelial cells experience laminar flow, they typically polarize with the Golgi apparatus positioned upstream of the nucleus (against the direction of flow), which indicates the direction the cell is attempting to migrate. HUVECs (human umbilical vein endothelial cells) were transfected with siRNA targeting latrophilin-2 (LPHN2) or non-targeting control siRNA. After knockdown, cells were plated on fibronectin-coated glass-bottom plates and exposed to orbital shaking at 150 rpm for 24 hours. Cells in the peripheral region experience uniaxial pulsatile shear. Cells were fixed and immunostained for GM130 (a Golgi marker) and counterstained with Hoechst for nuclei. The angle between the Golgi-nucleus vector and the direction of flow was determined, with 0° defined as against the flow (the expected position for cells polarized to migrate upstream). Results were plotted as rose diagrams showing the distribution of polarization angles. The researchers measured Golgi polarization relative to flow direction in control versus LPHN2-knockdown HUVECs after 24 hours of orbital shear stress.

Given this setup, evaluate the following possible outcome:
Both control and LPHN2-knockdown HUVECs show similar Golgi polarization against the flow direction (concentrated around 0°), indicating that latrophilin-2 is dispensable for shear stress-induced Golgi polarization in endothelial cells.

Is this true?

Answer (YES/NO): NO